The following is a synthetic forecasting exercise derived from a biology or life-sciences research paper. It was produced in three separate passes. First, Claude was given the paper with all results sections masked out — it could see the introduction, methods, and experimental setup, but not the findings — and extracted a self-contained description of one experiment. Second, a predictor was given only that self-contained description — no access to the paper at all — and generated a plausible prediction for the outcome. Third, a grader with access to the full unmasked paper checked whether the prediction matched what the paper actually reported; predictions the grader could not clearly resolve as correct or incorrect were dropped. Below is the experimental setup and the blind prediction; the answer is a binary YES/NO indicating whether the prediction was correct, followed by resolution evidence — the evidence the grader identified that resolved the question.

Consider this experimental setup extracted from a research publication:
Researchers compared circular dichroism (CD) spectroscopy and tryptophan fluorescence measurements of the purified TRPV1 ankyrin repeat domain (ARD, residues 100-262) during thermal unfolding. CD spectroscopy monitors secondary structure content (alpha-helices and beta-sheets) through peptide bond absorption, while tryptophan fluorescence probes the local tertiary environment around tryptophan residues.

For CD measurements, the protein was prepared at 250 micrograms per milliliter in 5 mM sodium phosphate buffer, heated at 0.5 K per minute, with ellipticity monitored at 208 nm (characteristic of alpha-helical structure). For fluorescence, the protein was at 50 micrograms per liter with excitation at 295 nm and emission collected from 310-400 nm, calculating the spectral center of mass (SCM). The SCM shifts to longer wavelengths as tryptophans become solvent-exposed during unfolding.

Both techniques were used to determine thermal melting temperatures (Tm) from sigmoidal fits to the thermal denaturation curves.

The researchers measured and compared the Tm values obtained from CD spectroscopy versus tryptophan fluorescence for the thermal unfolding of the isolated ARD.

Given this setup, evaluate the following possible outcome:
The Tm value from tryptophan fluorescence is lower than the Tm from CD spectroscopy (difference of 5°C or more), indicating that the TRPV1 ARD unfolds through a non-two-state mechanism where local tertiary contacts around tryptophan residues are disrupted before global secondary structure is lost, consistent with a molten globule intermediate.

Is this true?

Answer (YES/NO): NO